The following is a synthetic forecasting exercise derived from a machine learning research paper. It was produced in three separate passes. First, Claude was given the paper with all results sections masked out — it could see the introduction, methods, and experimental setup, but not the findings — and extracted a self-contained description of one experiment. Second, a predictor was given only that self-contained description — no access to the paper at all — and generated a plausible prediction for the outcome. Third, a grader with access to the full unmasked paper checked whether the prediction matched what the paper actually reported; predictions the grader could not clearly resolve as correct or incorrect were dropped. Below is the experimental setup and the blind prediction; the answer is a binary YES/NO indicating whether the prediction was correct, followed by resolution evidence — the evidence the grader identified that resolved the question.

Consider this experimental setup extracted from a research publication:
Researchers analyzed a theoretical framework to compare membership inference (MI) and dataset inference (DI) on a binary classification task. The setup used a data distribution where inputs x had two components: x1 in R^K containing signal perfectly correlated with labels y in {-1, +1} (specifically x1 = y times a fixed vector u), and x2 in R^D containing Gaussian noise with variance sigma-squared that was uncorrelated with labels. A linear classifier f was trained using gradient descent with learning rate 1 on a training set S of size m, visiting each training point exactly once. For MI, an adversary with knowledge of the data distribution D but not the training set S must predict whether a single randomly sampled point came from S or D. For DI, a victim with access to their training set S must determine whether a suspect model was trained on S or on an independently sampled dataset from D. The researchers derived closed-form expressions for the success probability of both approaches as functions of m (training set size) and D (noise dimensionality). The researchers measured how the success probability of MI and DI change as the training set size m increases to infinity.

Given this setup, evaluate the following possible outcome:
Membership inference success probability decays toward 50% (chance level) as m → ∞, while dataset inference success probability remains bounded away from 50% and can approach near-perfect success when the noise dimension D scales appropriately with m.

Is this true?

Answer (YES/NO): YES